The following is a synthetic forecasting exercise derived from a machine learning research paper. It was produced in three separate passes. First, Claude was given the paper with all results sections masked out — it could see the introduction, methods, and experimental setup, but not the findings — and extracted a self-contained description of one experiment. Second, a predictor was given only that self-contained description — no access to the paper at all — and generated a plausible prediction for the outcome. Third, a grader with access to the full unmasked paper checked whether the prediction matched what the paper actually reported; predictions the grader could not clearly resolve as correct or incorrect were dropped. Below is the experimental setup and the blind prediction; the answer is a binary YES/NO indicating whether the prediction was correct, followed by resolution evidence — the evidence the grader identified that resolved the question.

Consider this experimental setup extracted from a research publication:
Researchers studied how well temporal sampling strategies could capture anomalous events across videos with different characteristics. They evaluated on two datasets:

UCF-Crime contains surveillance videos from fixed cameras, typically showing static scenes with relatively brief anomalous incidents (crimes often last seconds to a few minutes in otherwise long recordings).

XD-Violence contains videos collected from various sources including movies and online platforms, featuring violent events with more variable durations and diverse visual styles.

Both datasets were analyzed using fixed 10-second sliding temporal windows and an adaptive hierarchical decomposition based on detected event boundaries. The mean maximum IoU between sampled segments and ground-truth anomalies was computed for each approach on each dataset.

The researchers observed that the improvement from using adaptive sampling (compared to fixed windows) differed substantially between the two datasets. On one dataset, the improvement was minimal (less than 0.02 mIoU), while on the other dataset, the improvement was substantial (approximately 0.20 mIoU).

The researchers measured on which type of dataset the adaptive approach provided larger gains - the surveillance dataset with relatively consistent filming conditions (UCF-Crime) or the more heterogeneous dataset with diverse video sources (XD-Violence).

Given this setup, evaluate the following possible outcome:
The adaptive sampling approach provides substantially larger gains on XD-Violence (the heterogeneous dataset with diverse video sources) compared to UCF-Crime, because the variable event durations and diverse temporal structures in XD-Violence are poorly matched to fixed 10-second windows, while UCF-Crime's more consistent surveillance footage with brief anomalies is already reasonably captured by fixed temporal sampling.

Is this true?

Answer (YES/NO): YES